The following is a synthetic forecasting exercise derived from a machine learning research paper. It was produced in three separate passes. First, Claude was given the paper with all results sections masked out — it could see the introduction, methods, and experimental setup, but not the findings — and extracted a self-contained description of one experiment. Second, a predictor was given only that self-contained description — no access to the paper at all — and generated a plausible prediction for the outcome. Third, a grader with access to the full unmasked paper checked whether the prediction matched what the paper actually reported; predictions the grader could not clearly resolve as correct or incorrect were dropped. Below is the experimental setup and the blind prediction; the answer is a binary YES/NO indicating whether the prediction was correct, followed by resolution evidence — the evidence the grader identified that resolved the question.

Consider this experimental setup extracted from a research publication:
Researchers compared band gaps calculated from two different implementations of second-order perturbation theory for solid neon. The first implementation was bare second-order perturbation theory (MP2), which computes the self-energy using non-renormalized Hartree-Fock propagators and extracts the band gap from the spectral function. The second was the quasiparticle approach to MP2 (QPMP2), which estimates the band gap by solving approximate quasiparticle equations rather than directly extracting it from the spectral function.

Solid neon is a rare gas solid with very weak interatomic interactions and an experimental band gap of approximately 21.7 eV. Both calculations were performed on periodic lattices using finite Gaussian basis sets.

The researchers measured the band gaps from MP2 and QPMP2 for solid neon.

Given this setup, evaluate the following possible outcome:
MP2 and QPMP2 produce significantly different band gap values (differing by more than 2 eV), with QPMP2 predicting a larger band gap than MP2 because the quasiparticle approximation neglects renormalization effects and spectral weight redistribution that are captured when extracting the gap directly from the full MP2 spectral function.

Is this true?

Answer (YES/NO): NO